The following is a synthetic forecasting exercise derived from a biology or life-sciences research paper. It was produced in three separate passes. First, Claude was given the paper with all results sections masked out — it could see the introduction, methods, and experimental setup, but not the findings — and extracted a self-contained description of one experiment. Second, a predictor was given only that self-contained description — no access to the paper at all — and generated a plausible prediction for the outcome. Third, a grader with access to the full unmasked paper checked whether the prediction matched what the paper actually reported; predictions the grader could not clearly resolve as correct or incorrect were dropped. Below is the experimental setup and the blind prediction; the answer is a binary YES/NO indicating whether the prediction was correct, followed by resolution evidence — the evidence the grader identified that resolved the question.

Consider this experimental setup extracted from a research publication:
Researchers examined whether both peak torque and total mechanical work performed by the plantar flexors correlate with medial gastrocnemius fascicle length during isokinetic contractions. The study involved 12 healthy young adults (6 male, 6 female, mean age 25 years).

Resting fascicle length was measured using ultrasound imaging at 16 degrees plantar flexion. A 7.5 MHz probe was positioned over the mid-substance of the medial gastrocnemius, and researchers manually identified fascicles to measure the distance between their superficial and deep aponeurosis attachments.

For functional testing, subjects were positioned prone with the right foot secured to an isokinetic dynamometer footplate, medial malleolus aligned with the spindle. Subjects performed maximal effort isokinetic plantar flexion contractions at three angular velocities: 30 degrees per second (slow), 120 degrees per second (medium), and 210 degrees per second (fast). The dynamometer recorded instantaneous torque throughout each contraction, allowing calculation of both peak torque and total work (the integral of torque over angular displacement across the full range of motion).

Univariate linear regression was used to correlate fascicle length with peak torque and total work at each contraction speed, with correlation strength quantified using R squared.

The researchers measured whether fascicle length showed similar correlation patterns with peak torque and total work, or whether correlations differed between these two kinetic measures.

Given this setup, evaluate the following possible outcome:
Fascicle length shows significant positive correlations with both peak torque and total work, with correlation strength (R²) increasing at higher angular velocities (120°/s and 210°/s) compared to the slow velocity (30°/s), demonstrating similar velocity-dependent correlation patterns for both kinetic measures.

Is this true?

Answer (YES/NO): NO